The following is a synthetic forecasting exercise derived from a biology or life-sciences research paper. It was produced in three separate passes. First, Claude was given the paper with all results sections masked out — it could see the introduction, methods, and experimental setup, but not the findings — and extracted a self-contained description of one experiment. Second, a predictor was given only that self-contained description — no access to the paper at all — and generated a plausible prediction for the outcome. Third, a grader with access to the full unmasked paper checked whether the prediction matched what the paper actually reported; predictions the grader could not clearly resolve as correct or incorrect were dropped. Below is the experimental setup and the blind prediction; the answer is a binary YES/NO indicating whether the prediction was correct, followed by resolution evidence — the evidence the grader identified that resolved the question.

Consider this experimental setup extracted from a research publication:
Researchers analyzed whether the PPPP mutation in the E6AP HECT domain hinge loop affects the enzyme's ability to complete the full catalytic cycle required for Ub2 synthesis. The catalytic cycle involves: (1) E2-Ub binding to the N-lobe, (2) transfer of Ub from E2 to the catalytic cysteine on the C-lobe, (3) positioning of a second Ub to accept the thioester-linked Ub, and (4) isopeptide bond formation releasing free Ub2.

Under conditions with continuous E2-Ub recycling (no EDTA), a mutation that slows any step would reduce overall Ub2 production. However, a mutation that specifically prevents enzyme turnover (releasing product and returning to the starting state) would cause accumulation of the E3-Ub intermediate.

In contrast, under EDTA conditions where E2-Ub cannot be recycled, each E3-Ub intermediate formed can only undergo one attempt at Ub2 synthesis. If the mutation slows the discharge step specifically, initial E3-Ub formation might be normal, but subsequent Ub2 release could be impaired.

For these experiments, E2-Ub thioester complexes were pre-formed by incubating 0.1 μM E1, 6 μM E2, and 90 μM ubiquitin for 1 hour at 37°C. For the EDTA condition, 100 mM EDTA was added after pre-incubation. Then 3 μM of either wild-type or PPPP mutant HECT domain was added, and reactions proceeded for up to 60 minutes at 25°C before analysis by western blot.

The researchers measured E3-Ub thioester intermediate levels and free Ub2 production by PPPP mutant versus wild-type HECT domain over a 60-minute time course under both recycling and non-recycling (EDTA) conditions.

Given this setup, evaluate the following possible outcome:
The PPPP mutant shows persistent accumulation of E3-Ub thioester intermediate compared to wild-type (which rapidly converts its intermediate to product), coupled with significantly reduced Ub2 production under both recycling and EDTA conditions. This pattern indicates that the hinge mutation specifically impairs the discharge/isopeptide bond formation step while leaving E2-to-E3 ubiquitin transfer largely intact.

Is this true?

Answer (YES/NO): NO